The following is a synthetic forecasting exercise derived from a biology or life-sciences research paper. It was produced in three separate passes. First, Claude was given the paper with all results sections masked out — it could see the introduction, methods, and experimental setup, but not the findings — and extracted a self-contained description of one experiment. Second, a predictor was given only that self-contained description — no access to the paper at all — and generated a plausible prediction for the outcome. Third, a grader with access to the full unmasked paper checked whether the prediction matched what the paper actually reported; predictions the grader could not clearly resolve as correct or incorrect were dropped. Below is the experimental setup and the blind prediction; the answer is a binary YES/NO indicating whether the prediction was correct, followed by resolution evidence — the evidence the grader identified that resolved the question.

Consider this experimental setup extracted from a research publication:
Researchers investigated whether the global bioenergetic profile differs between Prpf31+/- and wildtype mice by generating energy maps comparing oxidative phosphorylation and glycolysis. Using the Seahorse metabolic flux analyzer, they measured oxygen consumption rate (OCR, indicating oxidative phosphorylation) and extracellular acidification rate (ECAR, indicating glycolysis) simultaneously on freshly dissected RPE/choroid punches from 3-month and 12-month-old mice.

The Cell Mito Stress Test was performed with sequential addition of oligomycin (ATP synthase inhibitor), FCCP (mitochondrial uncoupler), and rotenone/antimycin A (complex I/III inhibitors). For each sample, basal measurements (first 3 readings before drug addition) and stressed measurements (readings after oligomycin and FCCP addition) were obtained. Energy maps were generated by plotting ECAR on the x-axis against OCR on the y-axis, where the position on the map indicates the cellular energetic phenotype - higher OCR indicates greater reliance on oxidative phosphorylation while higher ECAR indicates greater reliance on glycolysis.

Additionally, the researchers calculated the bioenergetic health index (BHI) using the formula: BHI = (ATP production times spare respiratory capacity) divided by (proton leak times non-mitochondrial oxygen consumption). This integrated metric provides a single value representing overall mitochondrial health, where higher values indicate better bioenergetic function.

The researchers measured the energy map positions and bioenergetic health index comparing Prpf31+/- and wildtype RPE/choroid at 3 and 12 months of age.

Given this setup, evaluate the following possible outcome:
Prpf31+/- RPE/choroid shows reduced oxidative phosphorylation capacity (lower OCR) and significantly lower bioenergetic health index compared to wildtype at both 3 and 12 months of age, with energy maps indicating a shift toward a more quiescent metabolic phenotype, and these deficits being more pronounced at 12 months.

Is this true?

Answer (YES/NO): NO